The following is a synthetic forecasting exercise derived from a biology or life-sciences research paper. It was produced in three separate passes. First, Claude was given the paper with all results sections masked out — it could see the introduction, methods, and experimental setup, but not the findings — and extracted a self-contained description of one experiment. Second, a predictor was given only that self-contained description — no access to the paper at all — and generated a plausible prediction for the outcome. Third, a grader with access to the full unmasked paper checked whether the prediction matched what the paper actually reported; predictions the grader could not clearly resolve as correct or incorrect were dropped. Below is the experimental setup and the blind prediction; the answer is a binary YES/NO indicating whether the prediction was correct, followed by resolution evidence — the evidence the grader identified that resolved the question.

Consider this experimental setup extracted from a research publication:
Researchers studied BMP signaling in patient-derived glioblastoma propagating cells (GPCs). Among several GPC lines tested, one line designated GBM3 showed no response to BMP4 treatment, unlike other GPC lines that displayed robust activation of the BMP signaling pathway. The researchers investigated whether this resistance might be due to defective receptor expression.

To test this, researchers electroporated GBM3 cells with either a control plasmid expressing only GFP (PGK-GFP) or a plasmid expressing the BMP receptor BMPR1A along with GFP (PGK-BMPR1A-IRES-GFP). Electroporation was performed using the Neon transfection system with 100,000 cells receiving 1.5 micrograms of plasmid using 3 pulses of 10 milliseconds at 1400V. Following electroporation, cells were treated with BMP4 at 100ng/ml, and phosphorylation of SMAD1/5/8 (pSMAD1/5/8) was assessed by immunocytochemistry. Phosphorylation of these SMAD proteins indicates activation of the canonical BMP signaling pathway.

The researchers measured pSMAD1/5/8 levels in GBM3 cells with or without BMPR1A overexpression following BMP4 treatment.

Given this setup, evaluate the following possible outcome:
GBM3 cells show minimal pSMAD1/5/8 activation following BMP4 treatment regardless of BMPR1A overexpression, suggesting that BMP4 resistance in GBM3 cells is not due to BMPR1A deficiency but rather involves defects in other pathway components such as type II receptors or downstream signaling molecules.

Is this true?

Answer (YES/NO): NO